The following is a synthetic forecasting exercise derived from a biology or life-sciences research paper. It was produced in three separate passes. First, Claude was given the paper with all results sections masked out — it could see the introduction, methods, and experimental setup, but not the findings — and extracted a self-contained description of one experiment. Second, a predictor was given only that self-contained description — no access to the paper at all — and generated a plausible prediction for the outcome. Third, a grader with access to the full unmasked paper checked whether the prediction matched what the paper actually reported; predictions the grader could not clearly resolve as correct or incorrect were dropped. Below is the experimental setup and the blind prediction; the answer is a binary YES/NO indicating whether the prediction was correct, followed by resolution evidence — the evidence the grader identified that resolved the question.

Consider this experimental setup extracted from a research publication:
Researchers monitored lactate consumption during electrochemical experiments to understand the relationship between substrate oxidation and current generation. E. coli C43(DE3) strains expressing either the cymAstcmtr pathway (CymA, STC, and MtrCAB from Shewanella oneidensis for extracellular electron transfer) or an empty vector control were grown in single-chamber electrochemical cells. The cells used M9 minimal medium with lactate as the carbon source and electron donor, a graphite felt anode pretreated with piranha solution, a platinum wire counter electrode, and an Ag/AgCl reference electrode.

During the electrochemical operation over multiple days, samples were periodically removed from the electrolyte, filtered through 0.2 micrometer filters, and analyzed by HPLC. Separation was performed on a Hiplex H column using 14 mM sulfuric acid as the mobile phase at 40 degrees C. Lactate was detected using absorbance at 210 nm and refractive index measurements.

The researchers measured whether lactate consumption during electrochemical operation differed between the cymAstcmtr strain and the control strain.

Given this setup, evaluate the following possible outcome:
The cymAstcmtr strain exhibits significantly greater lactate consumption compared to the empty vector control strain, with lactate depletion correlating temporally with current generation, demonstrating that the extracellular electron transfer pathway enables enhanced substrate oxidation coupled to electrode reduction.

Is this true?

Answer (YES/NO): NO